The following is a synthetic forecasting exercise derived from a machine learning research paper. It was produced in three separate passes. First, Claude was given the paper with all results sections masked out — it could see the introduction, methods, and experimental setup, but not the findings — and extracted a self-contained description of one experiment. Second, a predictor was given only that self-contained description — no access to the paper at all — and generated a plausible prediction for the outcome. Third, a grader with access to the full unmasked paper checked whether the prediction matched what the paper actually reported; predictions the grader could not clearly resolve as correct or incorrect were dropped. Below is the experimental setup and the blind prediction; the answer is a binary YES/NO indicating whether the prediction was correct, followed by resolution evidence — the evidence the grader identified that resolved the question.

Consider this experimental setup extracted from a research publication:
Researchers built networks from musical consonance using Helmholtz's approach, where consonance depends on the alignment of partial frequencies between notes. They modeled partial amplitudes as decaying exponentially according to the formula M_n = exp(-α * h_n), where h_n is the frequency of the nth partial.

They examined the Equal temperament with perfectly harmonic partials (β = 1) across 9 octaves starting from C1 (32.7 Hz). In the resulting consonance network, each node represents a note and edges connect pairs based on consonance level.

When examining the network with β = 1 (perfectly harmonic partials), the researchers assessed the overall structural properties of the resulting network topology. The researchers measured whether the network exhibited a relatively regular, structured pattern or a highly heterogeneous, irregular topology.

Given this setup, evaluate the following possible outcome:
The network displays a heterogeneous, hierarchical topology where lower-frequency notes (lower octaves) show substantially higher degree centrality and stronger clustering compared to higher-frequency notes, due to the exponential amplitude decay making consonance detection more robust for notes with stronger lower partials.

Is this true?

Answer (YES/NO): NO